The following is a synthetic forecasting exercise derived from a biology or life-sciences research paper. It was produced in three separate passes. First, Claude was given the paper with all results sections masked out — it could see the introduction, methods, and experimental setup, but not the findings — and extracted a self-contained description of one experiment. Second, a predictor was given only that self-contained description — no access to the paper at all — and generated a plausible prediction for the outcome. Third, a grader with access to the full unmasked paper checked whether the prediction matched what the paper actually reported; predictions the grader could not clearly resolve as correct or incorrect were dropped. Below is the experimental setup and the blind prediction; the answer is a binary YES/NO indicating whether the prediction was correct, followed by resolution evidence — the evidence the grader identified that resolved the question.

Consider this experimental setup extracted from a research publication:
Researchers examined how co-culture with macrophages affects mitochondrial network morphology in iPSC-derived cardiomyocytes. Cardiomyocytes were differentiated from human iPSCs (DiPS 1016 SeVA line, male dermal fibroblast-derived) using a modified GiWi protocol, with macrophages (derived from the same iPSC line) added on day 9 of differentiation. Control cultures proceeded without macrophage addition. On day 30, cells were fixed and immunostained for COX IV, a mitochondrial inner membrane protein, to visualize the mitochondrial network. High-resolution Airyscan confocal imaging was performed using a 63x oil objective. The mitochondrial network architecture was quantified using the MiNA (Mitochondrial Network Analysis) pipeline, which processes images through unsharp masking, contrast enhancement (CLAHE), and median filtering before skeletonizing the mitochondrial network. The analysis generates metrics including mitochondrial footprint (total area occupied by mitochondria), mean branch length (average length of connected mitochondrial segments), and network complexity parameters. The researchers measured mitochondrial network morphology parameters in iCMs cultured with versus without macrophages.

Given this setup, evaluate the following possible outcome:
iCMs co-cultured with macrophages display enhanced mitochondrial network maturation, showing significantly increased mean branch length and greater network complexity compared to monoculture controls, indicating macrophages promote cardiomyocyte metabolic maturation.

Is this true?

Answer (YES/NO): NO